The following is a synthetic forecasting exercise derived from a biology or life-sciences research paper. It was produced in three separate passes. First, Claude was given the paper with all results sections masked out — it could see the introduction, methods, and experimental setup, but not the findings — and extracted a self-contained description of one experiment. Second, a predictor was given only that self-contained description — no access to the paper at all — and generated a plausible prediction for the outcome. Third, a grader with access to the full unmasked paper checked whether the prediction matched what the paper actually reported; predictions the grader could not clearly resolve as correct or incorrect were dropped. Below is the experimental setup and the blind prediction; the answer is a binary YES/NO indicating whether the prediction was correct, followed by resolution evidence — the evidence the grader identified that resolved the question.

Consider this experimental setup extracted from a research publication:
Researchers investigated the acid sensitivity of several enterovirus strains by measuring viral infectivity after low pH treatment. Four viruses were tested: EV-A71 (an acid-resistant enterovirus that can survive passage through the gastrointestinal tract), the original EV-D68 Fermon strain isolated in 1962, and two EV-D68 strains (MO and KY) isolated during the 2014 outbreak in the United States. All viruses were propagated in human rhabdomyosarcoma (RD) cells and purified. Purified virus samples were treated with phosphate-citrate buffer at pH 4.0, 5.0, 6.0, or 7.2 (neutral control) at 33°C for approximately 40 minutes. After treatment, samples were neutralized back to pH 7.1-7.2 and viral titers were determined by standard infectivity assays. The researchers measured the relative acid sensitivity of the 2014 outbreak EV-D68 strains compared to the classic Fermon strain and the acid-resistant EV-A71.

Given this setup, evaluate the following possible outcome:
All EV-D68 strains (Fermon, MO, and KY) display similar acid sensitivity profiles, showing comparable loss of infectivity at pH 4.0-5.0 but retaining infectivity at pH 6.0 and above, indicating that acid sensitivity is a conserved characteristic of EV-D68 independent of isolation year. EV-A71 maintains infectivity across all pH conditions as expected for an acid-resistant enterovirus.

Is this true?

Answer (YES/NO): NO